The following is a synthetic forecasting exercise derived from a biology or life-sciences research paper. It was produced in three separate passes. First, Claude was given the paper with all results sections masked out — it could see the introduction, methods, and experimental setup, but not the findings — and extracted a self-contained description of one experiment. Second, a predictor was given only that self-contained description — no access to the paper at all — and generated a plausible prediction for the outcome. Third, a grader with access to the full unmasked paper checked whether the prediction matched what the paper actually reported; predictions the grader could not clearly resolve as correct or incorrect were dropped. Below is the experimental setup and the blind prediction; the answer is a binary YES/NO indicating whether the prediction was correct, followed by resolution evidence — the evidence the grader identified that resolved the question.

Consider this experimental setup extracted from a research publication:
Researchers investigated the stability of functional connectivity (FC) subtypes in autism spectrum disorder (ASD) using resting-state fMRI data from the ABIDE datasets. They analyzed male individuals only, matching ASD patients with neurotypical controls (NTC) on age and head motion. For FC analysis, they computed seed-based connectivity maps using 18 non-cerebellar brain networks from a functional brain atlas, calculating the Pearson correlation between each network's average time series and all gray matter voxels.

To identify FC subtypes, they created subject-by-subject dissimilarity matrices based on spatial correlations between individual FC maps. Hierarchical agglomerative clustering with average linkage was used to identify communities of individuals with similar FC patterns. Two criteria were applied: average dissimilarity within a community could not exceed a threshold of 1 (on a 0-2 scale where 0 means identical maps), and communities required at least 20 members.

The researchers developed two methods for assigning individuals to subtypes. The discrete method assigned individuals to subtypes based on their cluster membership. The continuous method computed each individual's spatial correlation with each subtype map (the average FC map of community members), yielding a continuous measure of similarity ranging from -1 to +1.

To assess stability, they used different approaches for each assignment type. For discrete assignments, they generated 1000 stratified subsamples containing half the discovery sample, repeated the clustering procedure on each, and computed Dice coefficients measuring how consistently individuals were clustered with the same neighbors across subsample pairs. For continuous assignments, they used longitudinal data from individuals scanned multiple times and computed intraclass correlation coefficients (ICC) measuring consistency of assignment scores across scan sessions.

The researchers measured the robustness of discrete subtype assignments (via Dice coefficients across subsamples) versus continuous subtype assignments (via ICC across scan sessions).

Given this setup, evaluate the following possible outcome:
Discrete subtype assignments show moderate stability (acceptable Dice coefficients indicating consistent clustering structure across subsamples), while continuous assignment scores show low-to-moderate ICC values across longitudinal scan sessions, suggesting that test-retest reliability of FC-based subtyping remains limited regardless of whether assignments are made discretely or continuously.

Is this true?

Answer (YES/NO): NO